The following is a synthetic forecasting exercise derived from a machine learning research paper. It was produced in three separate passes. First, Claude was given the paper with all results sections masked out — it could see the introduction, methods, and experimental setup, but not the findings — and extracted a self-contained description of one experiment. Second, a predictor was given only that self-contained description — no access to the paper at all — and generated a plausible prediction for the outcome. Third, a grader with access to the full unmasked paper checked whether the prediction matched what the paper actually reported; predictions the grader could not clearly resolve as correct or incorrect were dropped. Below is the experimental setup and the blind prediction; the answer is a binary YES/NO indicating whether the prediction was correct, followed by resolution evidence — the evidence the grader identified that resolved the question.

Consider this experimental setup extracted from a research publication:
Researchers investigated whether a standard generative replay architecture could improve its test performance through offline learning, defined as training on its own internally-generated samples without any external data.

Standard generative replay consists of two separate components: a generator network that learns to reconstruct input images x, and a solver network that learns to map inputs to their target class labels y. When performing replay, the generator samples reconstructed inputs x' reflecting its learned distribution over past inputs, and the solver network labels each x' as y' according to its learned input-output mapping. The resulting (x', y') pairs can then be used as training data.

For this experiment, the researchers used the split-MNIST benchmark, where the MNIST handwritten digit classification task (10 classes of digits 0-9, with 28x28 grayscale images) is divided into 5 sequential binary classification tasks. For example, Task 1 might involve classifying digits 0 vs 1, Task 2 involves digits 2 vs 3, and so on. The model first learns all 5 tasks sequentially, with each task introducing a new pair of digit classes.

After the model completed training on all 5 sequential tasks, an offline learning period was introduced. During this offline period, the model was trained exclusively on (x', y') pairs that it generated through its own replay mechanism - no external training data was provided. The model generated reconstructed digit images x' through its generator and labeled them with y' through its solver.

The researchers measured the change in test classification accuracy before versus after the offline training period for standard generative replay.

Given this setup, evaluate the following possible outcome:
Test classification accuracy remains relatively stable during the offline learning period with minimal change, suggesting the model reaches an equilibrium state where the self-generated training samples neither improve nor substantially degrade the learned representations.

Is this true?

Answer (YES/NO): YES